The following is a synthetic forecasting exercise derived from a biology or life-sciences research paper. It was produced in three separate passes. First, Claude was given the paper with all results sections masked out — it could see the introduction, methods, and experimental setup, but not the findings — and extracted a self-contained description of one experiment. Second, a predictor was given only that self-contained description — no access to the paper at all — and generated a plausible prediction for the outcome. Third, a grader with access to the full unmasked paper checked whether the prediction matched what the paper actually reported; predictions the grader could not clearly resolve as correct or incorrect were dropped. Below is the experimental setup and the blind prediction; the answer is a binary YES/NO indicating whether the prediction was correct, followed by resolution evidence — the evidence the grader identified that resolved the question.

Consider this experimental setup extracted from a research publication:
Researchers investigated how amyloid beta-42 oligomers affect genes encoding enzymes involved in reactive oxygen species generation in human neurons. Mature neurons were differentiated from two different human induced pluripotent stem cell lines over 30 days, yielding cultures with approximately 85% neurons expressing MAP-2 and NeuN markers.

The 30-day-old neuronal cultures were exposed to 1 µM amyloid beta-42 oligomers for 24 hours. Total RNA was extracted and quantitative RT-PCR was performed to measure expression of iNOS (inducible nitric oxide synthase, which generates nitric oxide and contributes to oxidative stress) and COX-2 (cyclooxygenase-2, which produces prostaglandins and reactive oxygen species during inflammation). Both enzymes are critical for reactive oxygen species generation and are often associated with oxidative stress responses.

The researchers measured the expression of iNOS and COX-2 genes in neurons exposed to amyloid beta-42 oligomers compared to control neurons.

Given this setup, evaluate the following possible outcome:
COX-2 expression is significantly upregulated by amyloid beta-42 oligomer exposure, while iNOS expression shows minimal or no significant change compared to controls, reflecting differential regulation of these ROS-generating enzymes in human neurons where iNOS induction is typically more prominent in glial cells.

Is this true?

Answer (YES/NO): NO